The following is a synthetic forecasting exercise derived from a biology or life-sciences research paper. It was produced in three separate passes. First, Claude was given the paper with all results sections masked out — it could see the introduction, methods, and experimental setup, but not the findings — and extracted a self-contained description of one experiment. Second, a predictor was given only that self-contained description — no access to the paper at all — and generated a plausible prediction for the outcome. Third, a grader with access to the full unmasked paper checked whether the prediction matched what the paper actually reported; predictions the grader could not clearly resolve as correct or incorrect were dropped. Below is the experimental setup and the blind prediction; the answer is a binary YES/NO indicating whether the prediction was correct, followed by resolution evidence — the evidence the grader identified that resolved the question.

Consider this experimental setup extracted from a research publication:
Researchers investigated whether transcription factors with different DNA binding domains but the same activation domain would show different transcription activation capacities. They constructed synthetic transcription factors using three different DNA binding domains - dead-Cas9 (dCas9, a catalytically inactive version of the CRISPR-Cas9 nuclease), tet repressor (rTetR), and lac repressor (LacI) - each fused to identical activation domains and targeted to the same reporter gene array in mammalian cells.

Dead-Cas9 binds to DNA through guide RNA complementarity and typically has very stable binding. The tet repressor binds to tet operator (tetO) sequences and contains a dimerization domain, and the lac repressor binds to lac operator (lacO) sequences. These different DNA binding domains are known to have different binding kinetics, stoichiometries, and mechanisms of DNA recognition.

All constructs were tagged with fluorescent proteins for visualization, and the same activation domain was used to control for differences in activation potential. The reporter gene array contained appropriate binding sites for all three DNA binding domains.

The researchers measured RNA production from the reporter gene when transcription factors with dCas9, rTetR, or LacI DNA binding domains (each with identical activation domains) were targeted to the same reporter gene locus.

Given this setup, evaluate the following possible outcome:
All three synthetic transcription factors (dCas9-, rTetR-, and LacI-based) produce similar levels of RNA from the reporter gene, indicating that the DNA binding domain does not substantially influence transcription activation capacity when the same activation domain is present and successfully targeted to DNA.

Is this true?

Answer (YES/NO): NO